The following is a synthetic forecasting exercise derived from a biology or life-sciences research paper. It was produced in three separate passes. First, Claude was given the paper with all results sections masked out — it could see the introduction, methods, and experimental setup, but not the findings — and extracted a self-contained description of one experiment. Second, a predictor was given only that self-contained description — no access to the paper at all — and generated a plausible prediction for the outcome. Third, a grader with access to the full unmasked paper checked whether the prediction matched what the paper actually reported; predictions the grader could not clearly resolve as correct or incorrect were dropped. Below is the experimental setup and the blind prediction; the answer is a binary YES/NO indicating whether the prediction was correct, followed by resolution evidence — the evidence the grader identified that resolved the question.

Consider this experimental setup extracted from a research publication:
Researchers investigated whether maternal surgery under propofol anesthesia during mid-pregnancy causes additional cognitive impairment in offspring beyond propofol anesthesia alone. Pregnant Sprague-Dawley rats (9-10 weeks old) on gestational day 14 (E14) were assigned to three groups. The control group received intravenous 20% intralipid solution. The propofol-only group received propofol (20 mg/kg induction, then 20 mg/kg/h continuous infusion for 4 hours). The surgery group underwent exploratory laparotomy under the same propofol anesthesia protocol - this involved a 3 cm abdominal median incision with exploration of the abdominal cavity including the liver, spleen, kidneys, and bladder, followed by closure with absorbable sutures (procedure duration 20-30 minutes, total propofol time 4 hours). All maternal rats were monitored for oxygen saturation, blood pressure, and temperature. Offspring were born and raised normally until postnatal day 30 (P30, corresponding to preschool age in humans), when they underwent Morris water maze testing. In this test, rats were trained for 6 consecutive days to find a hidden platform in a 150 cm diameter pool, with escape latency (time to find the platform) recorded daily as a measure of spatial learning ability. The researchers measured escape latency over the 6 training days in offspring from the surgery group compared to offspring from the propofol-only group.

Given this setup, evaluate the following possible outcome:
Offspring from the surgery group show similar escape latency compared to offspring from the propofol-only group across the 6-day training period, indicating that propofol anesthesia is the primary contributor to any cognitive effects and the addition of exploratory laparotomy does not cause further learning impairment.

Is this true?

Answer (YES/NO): NO